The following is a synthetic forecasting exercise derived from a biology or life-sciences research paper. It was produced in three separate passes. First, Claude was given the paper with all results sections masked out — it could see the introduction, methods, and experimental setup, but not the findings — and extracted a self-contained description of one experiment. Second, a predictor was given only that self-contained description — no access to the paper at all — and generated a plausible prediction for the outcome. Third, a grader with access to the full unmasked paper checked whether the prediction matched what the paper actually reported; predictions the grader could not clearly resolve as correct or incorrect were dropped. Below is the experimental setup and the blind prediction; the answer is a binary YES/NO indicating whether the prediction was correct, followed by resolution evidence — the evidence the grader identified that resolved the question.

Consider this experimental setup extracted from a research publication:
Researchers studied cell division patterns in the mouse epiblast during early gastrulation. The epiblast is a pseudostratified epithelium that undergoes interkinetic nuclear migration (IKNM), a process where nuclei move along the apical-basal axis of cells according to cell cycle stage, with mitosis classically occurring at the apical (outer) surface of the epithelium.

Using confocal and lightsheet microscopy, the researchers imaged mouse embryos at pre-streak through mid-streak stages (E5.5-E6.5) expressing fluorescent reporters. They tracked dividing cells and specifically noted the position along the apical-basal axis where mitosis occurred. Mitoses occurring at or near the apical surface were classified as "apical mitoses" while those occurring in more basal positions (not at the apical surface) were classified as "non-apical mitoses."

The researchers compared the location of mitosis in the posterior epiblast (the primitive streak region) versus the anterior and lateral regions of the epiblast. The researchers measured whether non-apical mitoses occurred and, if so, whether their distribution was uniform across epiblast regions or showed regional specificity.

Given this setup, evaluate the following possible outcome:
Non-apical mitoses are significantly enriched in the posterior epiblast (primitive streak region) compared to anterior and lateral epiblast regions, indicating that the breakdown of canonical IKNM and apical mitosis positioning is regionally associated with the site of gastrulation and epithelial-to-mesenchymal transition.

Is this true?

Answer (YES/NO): YES